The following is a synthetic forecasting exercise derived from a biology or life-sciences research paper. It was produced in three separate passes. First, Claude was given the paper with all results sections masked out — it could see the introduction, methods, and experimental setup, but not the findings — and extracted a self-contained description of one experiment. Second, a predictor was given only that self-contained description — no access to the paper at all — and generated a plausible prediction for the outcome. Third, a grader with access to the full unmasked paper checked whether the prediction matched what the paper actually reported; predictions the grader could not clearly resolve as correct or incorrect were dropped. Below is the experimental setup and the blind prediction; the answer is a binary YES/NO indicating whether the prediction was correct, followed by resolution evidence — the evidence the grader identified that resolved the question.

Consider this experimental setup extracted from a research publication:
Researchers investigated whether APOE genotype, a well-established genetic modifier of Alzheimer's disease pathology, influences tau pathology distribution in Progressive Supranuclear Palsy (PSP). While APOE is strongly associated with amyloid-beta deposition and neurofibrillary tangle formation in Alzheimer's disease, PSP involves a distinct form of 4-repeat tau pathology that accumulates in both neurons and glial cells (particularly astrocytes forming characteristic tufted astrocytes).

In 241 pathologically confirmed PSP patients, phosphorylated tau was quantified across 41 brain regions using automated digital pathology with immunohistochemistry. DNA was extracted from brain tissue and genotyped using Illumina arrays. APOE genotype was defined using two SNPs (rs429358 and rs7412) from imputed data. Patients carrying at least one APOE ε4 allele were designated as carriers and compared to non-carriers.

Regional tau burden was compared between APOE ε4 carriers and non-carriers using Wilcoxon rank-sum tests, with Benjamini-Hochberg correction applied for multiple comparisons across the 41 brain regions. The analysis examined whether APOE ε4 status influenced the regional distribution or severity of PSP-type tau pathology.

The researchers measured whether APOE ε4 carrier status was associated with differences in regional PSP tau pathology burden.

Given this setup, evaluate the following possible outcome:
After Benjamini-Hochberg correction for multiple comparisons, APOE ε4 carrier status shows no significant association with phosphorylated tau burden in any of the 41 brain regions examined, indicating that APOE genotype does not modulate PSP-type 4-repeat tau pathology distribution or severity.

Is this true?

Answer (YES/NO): YES